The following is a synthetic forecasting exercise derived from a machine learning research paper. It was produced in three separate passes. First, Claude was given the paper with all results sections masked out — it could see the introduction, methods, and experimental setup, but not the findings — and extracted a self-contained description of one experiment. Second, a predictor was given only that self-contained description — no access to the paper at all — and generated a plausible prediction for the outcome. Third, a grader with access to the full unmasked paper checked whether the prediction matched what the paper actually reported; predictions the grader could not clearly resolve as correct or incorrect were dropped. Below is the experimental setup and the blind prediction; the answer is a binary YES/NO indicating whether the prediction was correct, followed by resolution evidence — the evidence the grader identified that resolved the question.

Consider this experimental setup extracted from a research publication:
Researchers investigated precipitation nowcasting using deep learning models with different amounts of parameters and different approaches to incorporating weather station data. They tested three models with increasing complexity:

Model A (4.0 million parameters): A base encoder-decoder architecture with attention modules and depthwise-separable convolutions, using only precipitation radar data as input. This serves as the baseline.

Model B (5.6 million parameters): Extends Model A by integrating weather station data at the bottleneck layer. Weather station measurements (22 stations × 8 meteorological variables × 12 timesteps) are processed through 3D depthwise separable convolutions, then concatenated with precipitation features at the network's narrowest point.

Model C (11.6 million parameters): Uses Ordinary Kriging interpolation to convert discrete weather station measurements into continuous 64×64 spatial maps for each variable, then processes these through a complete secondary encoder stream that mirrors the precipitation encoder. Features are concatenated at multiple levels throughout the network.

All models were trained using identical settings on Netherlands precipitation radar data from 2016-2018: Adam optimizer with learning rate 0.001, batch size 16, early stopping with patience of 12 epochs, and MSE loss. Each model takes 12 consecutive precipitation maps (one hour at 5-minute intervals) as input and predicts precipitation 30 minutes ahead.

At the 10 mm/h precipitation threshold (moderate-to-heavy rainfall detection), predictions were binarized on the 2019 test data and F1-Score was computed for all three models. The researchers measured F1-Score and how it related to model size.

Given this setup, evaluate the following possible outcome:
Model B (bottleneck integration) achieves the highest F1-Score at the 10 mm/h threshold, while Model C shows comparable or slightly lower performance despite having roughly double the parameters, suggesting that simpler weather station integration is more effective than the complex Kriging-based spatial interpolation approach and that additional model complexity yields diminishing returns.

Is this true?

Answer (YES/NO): NO